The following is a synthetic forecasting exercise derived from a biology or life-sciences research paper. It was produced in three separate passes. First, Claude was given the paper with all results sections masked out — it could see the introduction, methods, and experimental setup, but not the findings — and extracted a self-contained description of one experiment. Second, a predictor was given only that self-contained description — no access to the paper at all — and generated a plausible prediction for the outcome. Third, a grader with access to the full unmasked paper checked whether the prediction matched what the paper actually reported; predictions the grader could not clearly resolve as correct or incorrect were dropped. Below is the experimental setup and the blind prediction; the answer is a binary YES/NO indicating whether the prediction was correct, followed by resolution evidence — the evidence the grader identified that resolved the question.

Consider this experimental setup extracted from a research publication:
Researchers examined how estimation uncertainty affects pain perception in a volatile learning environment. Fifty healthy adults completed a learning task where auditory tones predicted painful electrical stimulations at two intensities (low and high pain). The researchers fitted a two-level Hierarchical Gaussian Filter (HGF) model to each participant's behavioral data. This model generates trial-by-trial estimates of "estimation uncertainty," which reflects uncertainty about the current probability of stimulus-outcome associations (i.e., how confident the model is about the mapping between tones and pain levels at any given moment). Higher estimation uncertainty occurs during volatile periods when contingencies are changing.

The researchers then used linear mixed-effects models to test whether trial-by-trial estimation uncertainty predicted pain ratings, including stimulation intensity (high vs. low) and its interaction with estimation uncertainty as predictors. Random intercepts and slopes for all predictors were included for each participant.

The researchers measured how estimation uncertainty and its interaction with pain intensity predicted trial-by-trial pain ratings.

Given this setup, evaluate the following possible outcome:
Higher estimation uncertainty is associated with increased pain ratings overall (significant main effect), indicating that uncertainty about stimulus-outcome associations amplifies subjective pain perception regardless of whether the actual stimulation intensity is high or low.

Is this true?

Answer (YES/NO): NO